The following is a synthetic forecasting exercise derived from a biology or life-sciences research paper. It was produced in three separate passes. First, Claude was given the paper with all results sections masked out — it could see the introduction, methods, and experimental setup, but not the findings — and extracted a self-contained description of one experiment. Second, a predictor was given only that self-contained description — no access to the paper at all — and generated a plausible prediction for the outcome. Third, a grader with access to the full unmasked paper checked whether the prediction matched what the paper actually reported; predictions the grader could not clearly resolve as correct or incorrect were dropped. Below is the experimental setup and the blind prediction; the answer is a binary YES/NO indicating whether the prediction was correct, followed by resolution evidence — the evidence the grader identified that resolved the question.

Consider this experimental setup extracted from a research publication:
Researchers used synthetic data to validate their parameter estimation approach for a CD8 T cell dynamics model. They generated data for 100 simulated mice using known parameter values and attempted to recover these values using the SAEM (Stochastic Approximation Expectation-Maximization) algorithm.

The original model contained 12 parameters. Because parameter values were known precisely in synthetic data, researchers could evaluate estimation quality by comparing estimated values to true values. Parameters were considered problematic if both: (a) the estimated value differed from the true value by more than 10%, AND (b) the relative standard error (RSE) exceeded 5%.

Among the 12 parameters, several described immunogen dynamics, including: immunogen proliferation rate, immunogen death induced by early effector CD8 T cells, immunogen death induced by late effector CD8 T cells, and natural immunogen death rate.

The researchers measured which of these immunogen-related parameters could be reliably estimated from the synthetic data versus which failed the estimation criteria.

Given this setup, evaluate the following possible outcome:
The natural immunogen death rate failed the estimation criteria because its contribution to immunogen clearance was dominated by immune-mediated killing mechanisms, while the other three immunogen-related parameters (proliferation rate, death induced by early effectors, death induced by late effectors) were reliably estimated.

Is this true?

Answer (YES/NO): NO